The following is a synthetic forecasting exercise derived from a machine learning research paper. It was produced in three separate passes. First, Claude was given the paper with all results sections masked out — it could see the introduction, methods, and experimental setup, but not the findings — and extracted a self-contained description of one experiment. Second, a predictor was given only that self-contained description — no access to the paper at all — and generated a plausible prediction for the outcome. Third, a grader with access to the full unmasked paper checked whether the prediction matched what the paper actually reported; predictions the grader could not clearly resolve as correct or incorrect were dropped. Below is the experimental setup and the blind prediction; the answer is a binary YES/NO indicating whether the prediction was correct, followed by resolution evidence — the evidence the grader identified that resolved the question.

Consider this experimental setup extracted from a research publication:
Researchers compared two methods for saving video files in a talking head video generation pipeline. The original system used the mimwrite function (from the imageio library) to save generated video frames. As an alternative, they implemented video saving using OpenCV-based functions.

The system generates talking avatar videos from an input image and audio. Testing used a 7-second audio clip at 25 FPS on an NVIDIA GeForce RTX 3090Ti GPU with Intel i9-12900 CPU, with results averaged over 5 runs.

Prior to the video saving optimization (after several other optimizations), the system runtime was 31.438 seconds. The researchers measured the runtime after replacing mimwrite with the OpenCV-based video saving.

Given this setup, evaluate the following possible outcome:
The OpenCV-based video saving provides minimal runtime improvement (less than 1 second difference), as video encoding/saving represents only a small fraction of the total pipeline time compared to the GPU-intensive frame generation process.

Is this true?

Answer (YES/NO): NO